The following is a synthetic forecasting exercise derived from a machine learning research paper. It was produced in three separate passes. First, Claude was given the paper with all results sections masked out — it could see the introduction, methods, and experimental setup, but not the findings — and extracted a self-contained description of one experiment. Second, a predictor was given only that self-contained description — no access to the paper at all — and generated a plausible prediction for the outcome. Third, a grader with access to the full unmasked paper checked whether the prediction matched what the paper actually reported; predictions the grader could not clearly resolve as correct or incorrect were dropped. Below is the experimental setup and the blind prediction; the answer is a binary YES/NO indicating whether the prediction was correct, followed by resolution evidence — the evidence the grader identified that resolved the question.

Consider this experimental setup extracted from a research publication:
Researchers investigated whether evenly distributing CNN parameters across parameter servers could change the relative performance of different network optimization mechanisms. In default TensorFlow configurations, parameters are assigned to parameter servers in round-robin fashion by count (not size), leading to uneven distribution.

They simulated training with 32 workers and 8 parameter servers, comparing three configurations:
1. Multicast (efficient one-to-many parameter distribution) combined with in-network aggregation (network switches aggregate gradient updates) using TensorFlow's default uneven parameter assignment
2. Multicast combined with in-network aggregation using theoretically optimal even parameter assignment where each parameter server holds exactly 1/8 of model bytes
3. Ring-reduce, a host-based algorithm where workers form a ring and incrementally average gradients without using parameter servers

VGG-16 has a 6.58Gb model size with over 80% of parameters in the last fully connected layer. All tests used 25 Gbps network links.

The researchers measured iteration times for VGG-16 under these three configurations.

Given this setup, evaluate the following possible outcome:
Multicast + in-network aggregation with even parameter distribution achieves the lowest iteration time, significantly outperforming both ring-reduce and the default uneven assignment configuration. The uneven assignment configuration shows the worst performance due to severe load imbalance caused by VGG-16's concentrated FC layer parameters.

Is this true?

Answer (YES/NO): YES